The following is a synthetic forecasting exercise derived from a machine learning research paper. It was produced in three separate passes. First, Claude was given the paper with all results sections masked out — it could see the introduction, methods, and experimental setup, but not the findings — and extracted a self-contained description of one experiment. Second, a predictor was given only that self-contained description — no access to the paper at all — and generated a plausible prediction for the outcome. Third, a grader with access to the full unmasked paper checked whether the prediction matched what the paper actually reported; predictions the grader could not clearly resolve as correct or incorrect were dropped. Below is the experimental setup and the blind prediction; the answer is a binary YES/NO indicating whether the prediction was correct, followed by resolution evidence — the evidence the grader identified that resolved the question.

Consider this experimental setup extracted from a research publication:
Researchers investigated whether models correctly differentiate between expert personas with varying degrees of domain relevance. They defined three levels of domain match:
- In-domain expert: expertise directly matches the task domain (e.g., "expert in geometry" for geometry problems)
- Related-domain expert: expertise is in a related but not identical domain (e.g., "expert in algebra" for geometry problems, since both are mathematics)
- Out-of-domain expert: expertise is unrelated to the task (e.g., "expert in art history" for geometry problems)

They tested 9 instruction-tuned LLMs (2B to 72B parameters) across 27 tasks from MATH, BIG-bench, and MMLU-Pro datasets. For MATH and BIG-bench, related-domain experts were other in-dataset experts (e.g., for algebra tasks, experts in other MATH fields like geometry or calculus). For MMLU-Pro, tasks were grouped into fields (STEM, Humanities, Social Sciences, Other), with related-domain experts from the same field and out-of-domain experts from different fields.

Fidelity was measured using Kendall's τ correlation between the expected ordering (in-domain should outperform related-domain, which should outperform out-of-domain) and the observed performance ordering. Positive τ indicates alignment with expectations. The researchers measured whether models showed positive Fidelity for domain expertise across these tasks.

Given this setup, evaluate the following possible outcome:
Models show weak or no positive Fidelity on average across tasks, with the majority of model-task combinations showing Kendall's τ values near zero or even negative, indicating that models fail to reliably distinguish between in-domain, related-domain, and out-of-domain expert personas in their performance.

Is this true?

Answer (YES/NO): NO